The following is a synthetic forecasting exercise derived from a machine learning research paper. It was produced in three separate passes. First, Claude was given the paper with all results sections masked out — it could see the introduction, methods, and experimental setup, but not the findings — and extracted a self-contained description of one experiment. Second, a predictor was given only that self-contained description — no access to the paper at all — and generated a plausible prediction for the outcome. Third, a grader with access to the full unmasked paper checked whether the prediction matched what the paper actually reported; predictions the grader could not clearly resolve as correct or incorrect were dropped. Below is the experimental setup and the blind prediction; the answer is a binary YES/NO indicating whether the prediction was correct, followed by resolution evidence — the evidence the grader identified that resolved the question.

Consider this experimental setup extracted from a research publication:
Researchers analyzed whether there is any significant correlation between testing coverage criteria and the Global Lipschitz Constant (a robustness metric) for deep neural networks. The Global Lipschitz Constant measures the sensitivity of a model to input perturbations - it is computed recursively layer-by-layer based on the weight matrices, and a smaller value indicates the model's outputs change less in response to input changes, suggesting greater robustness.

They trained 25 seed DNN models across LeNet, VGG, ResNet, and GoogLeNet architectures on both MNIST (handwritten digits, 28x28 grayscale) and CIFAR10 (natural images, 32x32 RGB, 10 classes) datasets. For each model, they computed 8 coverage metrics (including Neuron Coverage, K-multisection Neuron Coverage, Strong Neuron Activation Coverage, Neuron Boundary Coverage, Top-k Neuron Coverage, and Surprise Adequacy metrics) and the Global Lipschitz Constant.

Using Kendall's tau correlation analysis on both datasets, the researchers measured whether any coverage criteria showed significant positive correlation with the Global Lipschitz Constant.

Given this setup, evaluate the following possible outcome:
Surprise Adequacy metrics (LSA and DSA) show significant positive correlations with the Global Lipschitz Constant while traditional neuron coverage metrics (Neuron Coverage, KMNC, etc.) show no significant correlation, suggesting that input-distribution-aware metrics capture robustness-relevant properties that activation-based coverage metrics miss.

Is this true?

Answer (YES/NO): NO